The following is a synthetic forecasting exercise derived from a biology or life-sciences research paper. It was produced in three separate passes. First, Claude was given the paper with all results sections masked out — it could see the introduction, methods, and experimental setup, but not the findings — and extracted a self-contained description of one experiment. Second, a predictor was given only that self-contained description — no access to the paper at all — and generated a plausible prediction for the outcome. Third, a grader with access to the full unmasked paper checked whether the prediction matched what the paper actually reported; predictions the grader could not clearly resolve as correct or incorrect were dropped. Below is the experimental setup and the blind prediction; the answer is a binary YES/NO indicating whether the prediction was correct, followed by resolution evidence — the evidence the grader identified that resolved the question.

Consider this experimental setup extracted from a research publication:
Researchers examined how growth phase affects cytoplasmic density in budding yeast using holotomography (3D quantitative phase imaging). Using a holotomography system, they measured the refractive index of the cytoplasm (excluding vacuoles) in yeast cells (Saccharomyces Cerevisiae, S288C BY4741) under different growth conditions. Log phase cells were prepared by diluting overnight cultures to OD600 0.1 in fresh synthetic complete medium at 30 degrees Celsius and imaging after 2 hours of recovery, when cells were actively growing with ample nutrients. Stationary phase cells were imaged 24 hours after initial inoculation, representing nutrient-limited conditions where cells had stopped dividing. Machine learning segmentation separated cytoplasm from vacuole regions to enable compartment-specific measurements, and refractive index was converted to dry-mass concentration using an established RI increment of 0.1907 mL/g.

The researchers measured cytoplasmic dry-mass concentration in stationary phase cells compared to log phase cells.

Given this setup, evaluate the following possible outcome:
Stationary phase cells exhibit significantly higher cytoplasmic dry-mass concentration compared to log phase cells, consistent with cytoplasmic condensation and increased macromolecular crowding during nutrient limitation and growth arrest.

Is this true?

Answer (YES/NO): YES